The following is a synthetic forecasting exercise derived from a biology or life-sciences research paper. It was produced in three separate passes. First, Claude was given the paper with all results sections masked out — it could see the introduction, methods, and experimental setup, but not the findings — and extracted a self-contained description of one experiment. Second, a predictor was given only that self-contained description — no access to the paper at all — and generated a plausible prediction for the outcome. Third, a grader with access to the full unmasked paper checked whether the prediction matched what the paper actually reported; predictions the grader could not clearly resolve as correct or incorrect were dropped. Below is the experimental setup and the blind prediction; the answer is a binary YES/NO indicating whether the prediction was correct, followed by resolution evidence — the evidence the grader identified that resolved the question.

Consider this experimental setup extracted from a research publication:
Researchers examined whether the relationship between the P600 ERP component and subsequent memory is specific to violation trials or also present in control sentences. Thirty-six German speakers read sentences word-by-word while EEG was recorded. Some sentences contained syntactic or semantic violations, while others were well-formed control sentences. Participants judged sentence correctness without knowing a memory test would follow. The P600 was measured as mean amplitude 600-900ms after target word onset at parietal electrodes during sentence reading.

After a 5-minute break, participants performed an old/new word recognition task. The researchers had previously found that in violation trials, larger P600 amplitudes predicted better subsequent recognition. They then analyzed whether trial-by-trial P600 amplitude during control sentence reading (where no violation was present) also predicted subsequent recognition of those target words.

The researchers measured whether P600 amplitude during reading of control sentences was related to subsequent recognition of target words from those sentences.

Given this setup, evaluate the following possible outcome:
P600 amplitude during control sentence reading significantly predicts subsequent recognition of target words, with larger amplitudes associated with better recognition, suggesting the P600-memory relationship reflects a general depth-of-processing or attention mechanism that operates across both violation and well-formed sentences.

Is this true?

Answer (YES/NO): NO